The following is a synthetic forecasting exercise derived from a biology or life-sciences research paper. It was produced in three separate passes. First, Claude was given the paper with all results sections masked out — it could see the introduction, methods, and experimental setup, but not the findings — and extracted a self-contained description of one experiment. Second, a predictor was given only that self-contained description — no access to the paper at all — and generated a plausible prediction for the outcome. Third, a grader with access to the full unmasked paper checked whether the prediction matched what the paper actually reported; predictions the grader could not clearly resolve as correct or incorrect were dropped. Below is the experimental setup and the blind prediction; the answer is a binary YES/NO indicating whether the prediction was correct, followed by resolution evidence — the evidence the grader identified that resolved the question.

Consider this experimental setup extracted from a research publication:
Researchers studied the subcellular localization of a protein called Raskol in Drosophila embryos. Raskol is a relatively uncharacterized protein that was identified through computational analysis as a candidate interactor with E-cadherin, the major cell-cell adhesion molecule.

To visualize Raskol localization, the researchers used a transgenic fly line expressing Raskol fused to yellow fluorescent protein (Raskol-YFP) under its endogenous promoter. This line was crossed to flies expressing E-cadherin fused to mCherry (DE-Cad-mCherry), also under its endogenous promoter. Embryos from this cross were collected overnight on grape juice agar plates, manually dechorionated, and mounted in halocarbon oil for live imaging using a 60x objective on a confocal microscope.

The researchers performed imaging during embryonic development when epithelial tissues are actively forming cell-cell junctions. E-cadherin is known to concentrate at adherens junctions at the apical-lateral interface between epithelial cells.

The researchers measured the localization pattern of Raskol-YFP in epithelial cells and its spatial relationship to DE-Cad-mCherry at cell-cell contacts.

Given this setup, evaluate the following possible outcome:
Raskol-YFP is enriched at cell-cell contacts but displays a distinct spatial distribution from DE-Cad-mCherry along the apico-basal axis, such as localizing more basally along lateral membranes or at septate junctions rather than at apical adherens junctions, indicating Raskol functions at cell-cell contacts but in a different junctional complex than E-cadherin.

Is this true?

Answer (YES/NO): NO